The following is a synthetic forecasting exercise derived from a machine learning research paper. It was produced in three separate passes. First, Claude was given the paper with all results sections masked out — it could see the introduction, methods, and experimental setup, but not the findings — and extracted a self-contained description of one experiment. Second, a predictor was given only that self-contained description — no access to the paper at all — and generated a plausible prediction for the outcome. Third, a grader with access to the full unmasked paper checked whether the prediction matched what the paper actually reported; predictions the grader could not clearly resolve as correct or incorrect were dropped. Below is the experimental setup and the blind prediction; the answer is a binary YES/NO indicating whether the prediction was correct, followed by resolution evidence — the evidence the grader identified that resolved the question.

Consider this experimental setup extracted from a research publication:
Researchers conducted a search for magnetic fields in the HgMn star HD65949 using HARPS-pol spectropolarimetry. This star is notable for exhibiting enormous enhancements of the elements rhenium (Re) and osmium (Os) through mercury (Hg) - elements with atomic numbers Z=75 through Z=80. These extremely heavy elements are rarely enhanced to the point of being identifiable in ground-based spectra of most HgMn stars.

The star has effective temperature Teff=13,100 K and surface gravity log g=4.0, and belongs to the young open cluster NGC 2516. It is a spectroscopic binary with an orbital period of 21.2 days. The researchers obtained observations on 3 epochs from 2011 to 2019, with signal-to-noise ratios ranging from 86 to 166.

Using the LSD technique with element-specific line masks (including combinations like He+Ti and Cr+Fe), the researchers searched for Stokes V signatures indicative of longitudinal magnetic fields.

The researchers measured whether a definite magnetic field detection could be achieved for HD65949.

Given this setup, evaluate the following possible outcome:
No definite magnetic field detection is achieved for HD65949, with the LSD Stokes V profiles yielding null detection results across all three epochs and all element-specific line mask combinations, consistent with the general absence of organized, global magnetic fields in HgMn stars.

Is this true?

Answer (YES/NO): NO